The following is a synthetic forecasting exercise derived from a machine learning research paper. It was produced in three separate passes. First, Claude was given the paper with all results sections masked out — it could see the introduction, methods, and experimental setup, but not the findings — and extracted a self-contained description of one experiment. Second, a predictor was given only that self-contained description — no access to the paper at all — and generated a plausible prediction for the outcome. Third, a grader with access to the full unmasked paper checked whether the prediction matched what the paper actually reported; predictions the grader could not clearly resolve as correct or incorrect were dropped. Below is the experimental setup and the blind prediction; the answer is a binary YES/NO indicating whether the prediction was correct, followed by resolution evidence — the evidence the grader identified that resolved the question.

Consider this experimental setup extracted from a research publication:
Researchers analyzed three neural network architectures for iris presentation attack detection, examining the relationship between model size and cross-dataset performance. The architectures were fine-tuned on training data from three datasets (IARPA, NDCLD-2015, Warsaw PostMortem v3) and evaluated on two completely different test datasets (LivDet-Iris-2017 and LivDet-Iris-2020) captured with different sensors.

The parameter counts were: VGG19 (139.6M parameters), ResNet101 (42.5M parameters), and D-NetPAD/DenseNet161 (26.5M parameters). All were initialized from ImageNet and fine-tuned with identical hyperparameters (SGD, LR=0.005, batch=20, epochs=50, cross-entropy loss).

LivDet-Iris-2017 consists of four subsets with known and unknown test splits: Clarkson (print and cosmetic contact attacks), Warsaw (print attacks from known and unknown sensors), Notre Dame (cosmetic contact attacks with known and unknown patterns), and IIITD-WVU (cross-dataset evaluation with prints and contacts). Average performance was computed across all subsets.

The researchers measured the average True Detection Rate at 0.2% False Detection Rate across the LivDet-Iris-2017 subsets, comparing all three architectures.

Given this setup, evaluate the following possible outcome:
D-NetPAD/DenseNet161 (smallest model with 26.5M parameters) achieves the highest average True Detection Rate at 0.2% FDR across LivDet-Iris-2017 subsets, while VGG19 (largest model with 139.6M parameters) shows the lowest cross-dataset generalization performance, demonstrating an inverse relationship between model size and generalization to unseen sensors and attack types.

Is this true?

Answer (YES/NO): NO